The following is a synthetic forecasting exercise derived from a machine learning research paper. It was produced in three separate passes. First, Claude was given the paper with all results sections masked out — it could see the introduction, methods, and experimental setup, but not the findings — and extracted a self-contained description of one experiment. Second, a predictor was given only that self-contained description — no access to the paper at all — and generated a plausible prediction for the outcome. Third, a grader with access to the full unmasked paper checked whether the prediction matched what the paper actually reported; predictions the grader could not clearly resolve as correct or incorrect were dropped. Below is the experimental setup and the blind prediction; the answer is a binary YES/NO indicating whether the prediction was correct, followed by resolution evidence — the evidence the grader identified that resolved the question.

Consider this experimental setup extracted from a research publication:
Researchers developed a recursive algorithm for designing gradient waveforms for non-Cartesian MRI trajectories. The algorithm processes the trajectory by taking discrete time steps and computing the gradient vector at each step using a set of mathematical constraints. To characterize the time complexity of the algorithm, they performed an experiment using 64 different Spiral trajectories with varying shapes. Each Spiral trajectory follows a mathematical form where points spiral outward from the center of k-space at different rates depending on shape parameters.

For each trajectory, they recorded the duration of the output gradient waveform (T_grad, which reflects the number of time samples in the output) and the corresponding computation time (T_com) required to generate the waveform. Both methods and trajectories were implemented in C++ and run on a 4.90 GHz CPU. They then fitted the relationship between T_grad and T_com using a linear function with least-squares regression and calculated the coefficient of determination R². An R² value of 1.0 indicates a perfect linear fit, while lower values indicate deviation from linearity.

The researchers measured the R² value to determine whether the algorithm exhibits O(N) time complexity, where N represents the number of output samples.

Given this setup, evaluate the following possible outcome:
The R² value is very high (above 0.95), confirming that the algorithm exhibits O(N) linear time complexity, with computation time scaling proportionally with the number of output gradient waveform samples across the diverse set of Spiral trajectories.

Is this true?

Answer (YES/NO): YES